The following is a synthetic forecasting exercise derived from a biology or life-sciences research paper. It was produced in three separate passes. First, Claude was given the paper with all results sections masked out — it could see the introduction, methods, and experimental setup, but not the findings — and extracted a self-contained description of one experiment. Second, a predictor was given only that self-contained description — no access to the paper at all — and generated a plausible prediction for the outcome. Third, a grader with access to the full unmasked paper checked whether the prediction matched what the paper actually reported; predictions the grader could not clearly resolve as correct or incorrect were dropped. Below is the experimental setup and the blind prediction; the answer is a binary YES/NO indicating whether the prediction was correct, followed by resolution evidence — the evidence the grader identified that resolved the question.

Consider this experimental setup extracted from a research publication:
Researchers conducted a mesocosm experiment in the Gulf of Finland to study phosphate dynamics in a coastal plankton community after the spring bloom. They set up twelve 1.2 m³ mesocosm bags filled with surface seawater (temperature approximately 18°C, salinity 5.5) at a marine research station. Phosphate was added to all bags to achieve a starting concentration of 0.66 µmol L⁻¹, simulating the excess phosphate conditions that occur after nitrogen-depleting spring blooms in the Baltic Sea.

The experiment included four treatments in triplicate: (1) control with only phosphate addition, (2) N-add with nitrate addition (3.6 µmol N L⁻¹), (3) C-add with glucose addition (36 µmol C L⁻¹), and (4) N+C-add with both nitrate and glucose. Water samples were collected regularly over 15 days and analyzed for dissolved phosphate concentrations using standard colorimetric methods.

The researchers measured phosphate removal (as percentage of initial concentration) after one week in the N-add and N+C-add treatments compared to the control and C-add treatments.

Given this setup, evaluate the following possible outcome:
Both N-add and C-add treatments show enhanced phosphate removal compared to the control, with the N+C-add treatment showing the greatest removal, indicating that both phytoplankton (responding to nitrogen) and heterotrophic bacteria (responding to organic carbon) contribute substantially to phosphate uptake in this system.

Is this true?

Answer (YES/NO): NO